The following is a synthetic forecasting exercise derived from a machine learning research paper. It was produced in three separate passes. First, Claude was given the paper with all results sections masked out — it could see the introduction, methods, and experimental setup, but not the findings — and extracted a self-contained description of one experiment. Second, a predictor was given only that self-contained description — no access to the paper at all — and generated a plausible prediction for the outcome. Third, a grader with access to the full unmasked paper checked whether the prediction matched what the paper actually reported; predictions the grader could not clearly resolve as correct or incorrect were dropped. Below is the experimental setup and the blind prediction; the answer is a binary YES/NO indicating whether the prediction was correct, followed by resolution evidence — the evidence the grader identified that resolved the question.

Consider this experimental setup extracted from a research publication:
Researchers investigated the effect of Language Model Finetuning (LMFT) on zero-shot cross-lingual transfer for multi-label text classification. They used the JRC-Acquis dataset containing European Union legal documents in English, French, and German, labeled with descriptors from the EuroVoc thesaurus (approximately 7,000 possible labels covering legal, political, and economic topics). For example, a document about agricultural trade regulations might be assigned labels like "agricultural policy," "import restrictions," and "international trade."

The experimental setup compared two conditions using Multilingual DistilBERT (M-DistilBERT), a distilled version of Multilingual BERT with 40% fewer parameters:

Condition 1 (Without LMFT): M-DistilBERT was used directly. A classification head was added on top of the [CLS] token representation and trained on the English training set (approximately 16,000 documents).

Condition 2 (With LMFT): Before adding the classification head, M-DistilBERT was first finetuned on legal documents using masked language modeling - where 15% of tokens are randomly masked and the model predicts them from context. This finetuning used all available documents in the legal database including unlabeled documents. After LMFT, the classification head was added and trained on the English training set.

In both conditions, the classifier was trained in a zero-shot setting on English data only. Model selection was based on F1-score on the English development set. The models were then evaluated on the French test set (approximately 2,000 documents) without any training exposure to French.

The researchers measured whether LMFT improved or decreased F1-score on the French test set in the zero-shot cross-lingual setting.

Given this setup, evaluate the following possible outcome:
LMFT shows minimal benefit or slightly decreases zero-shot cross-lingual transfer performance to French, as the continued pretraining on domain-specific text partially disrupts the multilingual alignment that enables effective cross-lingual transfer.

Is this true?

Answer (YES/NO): NO